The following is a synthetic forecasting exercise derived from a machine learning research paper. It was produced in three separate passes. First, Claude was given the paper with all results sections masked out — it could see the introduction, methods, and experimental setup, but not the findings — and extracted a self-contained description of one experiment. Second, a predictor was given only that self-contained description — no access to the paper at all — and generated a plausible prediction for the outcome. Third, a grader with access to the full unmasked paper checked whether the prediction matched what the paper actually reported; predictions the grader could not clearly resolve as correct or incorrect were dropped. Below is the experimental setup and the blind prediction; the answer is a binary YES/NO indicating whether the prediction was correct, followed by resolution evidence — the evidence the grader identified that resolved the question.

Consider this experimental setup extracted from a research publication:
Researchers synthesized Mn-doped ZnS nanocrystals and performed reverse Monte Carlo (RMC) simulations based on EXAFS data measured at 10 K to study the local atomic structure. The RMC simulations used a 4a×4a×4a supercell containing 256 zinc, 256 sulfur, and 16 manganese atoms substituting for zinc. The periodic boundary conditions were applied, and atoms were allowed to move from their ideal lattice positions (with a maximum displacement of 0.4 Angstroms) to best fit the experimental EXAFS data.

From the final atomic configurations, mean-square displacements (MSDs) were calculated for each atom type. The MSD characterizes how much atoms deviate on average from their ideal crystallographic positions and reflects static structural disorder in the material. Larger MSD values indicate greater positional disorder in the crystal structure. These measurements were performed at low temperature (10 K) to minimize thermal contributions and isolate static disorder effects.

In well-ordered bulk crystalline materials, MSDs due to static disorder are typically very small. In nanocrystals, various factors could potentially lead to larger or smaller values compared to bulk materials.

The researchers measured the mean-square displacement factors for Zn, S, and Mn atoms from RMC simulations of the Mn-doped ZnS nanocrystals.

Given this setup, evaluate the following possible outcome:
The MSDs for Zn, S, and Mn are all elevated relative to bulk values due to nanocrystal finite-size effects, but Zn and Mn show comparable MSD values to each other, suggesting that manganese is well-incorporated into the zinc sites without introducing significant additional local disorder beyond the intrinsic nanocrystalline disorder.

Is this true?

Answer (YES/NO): NO